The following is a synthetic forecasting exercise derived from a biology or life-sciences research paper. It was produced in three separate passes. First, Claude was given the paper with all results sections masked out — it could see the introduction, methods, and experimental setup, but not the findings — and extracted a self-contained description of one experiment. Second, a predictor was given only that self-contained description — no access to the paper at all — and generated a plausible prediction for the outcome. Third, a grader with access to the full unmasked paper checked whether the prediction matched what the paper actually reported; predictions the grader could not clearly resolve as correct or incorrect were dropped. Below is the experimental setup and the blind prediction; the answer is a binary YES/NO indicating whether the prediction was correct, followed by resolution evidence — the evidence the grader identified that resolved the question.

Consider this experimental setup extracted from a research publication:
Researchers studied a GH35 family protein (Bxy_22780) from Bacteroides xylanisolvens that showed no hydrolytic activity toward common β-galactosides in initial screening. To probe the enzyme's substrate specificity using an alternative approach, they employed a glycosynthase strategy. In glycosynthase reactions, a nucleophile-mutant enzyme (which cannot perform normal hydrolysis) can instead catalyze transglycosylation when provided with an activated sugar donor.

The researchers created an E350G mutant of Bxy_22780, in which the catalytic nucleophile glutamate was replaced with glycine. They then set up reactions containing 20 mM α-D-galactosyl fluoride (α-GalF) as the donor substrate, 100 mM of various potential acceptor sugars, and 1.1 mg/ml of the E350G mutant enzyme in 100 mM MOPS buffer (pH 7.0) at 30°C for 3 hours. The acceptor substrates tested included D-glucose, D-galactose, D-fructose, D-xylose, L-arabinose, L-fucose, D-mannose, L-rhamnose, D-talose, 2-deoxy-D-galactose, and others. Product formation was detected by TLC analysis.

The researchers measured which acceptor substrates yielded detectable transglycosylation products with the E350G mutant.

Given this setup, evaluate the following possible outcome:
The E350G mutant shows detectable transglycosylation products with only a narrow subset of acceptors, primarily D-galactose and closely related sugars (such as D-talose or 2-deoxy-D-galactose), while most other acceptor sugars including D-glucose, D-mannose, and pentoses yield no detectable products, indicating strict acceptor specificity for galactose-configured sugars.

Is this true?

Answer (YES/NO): NO